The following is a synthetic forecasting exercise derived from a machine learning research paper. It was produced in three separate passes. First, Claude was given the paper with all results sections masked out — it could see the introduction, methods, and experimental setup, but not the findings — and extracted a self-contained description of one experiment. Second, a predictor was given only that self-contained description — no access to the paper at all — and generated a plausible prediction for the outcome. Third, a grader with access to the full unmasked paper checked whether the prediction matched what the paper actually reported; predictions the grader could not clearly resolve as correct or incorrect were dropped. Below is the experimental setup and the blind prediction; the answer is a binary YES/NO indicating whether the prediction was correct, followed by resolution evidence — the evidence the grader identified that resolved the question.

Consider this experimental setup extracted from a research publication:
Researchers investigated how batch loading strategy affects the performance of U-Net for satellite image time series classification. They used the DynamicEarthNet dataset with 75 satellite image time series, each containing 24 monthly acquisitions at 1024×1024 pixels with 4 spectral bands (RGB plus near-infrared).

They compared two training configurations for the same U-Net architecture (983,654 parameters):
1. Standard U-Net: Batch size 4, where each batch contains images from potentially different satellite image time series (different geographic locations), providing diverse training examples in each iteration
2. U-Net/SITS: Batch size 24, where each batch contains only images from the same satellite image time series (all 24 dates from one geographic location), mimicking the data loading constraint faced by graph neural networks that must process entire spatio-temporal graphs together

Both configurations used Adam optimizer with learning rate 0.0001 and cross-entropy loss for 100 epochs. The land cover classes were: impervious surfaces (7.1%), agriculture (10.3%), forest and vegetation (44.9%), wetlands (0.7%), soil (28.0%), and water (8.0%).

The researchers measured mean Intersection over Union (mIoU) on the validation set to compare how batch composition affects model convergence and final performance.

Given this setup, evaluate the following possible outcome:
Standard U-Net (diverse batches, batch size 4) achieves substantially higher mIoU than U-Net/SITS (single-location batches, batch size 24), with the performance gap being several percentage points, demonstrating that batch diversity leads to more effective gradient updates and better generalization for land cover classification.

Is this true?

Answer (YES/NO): YES